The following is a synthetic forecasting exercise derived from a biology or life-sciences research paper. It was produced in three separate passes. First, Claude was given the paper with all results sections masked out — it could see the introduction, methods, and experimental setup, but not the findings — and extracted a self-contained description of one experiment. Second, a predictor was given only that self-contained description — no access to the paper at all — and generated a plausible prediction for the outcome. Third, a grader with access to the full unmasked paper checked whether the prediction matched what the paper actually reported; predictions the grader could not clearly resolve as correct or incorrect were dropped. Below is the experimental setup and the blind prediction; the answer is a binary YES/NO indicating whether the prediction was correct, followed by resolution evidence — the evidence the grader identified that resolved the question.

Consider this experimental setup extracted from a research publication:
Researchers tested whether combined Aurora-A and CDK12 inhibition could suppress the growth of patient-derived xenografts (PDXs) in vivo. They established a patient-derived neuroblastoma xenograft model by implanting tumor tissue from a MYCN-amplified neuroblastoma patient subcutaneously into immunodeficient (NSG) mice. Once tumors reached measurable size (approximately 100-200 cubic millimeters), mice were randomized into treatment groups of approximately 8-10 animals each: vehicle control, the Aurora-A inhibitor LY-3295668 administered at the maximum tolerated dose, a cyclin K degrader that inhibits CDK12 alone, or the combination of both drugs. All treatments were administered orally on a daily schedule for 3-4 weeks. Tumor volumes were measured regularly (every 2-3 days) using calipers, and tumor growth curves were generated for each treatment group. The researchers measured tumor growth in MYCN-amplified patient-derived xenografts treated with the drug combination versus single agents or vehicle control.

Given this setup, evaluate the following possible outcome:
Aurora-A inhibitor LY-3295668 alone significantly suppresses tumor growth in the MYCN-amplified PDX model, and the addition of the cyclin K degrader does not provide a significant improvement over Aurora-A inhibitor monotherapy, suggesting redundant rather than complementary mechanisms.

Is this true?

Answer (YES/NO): NO